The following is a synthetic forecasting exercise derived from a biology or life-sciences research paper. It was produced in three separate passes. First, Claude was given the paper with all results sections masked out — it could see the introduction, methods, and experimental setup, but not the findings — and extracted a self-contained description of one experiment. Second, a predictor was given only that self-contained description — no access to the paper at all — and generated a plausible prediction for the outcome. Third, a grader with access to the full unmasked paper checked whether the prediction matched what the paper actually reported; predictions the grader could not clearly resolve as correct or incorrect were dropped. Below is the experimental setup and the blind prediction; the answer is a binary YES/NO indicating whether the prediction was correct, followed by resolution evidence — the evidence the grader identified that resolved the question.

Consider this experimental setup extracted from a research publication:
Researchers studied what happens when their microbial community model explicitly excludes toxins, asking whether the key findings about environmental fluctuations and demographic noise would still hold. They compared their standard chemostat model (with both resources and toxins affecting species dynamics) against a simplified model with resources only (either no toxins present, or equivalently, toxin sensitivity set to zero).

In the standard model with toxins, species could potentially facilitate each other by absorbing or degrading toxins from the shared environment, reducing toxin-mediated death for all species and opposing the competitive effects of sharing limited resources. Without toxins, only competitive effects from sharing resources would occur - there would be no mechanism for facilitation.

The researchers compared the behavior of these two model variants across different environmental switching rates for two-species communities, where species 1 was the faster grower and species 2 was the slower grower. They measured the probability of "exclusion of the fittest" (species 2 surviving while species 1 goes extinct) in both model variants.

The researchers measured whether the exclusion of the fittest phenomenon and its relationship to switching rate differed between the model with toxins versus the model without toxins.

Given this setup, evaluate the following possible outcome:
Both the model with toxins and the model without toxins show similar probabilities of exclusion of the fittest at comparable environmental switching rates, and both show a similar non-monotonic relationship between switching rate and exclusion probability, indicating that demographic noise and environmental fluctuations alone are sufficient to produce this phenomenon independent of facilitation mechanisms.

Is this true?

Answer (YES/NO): NO